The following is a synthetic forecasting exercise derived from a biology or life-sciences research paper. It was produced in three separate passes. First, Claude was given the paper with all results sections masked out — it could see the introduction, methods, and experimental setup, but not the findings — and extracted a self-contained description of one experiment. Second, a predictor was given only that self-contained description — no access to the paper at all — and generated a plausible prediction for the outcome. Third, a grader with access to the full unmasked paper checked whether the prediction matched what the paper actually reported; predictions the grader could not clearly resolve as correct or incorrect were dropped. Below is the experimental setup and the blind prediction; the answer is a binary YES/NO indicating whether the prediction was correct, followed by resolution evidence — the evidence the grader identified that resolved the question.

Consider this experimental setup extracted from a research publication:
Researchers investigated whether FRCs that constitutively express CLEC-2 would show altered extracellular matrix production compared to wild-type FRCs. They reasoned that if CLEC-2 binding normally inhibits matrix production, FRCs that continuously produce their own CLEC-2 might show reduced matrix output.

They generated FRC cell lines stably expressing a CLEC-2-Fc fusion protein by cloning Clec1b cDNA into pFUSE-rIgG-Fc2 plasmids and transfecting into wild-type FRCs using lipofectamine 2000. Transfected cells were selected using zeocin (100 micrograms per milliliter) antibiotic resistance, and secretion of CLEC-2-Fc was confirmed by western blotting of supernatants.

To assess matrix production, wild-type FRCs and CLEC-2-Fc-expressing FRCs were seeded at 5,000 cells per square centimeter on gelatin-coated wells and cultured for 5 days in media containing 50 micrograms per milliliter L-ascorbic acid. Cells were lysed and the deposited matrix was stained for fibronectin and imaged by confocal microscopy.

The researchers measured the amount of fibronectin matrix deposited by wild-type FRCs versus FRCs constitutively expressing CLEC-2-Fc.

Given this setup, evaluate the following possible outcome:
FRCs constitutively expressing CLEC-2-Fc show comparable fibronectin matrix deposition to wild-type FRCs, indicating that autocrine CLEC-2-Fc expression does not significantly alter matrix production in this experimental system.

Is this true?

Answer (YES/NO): NO